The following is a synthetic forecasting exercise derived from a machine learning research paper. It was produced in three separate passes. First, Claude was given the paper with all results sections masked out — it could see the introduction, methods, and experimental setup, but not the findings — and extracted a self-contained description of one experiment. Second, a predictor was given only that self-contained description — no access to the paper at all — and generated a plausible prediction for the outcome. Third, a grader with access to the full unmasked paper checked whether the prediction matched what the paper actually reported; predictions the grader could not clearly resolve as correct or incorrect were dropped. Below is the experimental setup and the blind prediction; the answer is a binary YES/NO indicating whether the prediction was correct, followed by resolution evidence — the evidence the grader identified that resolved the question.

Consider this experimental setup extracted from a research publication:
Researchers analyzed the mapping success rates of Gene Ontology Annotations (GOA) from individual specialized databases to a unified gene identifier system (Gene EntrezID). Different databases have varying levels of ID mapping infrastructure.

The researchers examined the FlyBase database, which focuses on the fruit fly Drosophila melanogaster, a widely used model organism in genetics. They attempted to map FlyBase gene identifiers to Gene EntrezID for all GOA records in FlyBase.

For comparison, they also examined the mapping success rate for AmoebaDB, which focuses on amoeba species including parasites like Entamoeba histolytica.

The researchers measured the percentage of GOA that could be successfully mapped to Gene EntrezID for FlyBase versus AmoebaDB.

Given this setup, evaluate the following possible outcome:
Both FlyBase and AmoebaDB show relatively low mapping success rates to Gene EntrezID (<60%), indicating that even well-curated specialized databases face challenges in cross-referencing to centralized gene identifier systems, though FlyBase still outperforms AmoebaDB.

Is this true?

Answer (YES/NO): NO